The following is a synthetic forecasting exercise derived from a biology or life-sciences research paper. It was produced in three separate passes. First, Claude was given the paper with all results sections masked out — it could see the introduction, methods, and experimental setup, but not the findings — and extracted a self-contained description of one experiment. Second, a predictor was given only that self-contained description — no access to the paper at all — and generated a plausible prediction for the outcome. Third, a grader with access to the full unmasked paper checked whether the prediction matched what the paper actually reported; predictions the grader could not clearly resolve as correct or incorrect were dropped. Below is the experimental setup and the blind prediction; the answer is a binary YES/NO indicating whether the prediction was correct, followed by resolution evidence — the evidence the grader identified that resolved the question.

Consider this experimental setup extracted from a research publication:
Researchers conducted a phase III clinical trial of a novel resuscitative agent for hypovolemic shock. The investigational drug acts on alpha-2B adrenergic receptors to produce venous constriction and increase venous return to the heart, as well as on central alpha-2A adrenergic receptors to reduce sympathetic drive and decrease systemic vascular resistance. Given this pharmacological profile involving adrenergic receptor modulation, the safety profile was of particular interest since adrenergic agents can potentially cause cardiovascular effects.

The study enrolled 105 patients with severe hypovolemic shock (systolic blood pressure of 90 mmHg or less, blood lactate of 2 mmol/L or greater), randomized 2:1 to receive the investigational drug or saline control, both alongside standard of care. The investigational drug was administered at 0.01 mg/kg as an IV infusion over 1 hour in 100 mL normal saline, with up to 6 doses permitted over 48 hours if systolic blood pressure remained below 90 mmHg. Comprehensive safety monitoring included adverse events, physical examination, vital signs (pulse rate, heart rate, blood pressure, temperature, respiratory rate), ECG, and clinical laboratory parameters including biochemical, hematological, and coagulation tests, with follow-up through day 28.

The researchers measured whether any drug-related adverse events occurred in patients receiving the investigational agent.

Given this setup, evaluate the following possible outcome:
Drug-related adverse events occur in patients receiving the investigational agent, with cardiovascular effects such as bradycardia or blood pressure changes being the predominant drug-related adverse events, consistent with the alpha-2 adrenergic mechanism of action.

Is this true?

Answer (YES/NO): NO